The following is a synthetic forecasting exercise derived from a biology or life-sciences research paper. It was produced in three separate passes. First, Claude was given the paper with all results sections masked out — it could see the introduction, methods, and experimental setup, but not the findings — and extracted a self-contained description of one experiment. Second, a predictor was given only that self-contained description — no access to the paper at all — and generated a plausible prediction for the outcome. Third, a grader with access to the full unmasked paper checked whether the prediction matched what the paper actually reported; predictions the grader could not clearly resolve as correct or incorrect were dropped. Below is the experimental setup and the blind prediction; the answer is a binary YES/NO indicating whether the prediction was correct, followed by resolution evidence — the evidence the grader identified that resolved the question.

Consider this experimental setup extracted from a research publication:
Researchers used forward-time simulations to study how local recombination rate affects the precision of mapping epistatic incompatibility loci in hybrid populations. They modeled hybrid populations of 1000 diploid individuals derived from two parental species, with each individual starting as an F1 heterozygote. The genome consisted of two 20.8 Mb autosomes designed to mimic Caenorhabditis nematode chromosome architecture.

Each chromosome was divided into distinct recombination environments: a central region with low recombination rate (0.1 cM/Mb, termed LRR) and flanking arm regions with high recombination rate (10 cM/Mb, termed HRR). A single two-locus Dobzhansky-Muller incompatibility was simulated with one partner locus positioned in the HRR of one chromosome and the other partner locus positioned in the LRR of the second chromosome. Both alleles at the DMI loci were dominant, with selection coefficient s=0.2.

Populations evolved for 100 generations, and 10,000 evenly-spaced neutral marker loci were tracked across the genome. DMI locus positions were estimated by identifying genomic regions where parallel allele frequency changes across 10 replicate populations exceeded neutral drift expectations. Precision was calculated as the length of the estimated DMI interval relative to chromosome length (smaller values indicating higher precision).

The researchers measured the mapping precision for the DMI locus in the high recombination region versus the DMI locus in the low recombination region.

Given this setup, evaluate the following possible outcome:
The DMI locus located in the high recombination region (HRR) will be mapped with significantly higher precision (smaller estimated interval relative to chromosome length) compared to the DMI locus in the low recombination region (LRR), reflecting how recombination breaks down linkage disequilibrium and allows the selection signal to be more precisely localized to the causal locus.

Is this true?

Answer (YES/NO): YES